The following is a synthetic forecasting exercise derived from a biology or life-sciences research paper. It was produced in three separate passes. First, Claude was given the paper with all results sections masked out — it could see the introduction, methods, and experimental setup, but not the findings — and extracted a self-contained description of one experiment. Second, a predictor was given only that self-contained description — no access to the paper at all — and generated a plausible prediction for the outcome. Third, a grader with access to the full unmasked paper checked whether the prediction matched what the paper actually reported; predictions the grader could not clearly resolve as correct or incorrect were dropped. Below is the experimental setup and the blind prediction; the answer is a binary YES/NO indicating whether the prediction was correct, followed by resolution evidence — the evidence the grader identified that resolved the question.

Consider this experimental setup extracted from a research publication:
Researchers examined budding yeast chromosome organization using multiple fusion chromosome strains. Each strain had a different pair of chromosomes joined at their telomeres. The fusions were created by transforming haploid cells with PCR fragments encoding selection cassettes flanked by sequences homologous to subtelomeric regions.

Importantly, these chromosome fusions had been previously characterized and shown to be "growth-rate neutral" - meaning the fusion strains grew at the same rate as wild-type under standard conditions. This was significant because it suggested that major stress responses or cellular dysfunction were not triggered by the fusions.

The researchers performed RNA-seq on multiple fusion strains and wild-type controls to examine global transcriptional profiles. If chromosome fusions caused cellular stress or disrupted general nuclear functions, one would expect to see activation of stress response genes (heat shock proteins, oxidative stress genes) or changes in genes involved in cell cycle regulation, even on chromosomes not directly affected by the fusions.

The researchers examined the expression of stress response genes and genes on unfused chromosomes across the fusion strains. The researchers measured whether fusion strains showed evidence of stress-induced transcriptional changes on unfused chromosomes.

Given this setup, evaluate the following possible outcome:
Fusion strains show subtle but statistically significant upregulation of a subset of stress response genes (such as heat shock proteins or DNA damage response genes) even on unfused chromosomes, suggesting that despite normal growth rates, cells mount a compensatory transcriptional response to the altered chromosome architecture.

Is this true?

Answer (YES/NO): NO